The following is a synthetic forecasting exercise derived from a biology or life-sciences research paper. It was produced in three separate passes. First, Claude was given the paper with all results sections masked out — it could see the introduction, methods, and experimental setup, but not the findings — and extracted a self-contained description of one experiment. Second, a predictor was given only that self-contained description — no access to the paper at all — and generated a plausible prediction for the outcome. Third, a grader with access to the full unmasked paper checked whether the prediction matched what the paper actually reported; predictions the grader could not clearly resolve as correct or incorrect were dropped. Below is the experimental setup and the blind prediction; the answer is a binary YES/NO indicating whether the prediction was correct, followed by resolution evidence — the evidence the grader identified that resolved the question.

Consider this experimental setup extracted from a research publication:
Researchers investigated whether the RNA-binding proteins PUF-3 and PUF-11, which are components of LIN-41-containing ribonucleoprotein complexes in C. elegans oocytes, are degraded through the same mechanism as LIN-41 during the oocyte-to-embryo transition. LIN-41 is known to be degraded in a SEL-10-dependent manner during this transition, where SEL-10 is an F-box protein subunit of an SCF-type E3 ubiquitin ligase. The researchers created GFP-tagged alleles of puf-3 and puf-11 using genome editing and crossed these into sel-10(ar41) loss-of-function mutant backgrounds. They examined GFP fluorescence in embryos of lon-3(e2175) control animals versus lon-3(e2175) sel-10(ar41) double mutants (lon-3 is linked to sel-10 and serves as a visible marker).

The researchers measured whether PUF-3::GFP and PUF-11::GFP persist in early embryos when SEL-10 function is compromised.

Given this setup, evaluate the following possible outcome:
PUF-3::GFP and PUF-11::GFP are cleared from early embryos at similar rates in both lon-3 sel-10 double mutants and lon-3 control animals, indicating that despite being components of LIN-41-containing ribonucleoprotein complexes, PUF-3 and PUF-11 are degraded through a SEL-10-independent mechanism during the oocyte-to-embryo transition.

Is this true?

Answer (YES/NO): YES